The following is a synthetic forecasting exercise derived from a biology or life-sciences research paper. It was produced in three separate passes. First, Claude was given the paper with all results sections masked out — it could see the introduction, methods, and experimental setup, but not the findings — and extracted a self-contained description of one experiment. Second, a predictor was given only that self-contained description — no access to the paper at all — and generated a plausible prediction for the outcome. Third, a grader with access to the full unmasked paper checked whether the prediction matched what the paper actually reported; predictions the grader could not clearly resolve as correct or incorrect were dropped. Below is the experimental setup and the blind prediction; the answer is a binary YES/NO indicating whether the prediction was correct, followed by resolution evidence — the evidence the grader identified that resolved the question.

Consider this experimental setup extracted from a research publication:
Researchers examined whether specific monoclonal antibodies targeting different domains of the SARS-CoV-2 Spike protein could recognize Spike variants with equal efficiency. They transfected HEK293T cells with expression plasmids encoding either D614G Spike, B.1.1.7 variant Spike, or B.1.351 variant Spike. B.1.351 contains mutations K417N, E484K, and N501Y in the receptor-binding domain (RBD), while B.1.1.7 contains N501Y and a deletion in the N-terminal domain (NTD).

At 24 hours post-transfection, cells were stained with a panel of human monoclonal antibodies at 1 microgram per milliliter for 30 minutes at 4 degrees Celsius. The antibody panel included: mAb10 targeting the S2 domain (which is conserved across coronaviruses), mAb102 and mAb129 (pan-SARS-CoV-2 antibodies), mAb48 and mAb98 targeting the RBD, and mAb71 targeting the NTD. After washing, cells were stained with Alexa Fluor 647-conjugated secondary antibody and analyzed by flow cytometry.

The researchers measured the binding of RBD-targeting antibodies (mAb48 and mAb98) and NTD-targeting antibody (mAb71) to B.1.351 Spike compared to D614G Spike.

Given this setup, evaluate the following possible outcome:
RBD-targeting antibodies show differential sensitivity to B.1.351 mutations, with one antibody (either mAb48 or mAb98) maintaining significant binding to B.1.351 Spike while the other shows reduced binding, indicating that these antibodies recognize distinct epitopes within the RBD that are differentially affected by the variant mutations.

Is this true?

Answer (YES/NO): NO